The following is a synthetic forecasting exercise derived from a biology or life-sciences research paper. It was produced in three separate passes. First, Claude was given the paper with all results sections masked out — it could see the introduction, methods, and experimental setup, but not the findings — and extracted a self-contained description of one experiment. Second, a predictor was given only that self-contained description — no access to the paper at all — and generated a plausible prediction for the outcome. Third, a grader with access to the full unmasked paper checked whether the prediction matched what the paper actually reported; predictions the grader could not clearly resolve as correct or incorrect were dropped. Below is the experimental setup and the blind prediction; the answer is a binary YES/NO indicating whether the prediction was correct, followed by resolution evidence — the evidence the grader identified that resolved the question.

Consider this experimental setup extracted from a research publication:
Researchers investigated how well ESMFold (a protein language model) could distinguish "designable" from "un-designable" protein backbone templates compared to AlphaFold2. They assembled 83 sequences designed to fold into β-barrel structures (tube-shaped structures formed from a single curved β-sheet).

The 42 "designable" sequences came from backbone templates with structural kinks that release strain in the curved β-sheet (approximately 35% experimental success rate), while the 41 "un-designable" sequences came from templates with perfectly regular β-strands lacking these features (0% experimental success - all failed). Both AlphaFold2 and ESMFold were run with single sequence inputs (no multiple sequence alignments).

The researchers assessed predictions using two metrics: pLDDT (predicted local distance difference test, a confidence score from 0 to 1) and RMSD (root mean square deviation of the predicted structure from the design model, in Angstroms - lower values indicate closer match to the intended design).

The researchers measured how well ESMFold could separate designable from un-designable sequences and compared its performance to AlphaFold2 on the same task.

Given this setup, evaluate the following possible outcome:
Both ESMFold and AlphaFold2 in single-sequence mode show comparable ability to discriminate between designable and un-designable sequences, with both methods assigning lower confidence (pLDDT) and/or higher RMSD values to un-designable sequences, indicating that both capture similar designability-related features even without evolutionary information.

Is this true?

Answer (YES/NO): NO